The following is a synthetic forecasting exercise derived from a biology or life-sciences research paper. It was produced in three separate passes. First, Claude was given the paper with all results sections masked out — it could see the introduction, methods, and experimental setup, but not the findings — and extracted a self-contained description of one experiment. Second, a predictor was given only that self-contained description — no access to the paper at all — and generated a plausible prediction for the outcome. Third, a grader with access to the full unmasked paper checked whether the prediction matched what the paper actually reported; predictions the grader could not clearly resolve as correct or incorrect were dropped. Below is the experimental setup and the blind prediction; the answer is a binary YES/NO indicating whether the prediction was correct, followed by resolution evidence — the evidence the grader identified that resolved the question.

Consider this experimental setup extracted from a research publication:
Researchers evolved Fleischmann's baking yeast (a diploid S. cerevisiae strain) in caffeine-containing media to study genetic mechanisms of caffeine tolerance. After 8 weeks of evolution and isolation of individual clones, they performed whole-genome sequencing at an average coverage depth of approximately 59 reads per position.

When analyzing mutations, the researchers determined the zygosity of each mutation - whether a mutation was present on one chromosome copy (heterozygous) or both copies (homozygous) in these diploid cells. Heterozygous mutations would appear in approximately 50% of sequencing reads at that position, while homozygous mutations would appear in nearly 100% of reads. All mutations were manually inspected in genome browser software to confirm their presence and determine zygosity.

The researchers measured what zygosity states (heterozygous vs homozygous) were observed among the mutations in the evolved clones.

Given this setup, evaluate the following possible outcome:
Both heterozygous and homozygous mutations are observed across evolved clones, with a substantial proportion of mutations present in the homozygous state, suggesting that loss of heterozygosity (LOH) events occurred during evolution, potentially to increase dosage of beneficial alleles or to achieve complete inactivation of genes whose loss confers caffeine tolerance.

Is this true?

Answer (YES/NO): NO